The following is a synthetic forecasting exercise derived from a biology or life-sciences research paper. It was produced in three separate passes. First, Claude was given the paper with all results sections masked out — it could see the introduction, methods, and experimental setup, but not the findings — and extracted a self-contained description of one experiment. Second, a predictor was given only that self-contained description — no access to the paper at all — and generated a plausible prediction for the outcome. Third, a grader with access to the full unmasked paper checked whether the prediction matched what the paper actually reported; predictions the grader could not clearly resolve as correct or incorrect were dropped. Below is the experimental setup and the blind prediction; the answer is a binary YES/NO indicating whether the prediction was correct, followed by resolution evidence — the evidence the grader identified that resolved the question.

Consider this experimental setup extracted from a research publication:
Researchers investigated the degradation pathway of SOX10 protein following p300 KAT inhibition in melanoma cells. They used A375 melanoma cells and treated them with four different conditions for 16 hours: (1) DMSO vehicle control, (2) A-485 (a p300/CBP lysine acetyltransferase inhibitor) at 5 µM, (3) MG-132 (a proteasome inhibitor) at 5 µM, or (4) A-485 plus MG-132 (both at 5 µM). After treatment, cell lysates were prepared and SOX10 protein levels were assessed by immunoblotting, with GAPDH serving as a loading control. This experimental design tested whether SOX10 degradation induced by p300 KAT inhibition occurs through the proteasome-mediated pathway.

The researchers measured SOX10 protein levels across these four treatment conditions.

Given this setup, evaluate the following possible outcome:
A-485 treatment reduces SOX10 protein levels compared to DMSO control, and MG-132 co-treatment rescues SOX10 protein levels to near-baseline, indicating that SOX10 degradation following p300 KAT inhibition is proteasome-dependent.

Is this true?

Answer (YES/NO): YES